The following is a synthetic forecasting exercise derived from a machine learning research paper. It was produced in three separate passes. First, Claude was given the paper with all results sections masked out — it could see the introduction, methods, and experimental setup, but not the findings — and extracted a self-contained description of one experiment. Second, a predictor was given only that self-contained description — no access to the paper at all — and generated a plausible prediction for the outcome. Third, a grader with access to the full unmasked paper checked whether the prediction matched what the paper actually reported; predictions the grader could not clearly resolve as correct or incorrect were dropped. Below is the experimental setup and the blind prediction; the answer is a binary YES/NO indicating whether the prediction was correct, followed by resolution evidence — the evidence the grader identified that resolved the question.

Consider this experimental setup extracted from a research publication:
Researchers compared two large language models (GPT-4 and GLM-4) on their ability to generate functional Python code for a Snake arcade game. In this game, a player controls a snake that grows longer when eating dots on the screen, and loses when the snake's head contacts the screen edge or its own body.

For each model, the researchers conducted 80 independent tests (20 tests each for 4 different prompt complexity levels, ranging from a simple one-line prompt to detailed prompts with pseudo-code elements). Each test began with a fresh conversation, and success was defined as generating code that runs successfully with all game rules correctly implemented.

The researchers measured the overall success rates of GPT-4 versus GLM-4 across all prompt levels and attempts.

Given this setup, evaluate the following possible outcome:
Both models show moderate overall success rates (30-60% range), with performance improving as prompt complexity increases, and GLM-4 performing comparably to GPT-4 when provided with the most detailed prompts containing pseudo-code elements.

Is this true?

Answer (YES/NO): NO